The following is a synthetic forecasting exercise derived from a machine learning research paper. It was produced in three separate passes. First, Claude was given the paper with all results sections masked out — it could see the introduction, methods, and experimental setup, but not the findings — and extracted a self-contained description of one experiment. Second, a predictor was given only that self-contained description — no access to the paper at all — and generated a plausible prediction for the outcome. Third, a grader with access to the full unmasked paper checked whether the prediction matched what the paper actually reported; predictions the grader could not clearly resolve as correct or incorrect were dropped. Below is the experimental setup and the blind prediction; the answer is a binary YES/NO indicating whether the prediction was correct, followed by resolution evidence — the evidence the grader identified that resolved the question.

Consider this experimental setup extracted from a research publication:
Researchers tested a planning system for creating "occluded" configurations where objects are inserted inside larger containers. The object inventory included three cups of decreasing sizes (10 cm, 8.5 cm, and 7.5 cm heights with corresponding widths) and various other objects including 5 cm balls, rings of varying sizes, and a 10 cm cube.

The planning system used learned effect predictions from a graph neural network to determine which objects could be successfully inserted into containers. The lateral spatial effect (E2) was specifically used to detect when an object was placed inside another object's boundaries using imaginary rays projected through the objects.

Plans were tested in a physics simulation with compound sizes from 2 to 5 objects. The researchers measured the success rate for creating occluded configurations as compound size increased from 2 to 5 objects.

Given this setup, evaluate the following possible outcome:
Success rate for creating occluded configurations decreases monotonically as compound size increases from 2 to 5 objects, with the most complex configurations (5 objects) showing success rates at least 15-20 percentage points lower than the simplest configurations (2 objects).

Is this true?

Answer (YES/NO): NO